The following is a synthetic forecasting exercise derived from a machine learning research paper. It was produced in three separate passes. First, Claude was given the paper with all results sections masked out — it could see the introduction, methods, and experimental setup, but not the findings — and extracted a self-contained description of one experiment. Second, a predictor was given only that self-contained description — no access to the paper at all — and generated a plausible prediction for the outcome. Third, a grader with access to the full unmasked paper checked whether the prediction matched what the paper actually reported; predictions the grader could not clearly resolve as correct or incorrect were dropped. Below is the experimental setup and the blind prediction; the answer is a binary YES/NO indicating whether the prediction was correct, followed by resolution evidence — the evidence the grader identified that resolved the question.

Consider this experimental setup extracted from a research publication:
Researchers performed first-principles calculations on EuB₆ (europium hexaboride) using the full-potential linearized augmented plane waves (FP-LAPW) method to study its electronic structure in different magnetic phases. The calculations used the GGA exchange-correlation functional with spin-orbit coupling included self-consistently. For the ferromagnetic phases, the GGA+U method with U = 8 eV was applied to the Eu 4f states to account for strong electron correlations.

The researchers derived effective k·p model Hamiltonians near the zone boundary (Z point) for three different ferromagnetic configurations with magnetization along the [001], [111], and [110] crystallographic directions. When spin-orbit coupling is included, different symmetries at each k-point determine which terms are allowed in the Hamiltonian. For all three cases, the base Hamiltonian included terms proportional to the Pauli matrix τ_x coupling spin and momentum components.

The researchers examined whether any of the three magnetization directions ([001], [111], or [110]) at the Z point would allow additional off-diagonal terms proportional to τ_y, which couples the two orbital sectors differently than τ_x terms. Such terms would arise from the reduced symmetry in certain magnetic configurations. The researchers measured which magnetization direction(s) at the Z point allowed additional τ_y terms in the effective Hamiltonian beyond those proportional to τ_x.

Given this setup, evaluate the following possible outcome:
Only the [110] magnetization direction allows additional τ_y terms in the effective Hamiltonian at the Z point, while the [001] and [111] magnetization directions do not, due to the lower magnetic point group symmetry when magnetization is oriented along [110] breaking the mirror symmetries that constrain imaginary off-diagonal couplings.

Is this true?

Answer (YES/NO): NO